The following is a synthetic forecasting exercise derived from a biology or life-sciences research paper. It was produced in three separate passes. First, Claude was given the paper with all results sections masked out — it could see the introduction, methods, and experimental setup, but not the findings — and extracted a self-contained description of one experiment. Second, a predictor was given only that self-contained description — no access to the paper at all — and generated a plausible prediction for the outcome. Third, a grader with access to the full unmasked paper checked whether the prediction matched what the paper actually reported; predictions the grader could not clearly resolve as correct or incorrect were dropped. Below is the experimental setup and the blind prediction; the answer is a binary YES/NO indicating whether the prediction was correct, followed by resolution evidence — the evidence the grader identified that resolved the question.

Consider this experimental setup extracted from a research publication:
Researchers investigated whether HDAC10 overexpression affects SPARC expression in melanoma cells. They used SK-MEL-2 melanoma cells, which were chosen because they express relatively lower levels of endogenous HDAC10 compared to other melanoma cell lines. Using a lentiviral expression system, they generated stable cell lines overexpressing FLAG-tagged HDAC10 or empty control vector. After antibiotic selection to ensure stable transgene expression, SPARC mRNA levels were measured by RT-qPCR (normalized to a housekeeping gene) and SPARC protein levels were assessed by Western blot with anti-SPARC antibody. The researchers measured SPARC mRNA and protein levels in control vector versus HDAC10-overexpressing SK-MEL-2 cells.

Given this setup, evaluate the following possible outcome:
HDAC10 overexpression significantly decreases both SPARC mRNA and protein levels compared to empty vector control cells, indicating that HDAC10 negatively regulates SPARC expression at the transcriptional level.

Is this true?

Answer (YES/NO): YES